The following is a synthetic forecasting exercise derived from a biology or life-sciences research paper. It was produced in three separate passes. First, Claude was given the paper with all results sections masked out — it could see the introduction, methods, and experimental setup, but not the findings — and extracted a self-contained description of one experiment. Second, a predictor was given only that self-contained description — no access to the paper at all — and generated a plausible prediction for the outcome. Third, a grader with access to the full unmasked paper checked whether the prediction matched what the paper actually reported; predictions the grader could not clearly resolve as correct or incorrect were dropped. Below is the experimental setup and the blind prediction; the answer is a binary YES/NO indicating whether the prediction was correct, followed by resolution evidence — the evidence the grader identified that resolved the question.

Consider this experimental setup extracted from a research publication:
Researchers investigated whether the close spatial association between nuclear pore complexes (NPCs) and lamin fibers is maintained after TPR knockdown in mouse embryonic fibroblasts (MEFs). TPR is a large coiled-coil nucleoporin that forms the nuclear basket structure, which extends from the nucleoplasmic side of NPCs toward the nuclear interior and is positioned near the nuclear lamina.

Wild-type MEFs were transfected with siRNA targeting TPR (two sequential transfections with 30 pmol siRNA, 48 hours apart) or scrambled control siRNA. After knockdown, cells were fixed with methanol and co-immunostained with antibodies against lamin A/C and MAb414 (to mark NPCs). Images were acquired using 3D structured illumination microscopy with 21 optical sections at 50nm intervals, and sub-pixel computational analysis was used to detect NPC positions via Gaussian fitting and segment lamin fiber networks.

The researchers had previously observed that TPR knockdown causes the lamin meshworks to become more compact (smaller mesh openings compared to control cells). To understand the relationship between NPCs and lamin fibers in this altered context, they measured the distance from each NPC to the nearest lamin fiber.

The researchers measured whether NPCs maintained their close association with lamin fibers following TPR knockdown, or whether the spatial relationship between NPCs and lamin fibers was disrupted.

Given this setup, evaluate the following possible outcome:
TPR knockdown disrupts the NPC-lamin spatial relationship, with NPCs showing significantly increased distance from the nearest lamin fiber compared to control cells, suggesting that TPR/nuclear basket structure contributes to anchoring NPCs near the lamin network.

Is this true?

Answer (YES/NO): YES